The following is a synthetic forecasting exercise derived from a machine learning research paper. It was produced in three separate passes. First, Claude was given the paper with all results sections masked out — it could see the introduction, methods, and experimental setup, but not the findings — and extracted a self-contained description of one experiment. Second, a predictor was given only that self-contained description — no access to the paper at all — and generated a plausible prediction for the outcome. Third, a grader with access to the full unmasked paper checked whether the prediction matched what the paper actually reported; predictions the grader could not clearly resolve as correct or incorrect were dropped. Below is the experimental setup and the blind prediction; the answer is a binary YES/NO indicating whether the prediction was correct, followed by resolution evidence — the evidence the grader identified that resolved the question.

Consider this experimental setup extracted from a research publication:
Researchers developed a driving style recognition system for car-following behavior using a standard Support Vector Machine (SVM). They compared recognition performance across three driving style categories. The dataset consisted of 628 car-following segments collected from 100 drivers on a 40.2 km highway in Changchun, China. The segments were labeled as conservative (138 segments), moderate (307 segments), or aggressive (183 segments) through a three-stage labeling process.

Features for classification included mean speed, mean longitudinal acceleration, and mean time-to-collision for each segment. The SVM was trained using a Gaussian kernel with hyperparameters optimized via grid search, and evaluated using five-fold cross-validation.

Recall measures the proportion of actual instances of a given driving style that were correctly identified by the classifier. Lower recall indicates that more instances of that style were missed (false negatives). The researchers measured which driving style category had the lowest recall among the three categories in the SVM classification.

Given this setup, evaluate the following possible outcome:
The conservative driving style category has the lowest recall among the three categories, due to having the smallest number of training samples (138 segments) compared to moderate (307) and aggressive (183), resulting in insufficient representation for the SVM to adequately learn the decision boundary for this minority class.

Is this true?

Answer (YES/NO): NO